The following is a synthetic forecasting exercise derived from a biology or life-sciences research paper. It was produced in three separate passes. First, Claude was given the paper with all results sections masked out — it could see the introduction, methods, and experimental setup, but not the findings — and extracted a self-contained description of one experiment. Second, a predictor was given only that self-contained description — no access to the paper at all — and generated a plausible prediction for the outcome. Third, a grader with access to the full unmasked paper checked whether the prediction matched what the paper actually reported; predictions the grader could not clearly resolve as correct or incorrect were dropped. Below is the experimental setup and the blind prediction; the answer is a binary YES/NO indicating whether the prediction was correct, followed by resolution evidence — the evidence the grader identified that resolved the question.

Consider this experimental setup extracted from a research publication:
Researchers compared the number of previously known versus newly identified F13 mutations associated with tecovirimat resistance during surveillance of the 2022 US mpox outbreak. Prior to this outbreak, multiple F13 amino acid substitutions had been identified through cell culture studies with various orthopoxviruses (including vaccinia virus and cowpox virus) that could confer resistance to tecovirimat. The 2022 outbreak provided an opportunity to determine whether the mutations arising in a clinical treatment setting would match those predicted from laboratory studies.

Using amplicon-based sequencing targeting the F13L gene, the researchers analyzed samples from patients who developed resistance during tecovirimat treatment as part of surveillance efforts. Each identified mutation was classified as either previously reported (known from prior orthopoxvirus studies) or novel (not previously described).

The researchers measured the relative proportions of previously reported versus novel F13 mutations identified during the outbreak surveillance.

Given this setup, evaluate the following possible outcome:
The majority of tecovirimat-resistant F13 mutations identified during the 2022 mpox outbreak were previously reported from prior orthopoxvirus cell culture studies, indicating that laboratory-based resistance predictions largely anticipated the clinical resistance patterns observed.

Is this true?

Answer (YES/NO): YES